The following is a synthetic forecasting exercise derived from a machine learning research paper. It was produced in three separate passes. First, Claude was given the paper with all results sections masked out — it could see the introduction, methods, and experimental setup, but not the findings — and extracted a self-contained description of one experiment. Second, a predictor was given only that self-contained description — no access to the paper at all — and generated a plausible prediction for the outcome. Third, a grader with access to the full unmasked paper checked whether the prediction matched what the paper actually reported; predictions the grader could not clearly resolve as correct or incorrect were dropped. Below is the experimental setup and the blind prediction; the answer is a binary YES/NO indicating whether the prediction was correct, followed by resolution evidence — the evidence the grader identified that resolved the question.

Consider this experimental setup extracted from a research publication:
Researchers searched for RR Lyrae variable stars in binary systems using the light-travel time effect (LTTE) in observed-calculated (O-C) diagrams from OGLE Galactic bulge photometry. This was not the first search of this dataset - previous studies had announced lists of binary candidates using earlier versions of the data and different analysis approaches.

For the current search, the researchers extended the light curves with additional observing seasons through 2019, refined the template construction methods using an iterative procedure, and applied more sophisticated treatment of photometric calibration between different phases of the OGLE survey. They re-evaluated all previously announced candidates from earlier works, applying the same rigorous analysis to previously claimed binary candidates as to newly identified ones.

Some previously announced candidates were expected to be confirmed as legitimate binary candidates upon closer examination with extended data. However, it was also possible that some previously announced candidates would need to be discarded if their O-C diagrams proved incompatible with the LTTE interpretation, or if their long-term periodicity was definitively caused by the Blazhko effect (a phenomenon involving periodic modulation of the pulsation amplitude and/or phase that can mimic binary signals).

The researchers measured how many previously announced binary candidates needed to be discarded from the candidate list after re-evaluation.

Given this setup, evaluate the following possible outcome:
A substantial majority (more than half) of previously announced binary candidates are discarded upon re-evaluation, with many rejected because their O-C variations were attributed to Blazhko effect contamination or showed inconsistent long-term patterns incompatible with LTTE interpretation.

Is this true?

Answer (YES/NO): NO